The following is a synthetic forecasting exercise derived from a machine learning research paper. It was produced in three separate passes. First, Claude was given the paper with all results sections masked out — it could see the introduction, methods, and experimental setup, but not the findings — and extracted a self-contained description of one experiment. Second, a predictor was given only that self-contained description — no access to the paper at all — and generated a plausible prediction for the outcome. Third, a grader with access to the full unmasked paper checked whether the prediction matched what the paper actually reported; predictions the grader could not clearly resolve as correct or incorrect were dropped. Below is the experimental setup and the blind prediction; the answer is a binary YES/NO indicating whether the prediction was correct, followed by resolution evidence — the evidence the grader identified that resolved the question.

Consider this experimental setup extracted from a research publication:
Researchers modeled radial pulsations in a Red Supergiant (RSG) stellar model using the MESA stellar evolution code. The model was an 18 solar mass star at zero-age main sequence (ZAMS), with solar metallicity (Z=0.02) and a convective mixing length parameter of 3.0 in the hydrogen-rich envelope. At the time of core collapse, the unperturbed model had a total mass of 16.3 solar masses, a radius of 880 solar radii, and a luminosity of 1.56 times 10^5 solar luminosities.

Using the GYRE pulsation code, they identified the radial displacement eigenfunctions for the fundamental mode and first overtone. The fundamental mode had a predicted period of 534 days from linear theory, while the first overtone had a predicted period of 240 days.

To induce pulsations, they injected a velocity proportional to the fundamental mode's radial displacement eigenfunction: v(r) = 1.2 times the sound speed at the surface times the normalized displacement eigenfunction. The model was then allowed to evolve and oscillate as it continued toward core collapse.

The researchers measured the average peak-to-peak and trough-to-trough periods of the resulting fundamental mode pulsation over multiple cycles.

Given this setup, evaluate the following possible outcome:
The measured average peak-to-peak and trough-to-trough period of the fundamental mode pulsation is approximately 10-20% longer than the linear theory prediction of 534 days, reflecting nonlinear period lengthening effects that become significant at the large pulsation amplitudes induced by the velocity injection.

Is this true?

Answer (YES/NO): NO